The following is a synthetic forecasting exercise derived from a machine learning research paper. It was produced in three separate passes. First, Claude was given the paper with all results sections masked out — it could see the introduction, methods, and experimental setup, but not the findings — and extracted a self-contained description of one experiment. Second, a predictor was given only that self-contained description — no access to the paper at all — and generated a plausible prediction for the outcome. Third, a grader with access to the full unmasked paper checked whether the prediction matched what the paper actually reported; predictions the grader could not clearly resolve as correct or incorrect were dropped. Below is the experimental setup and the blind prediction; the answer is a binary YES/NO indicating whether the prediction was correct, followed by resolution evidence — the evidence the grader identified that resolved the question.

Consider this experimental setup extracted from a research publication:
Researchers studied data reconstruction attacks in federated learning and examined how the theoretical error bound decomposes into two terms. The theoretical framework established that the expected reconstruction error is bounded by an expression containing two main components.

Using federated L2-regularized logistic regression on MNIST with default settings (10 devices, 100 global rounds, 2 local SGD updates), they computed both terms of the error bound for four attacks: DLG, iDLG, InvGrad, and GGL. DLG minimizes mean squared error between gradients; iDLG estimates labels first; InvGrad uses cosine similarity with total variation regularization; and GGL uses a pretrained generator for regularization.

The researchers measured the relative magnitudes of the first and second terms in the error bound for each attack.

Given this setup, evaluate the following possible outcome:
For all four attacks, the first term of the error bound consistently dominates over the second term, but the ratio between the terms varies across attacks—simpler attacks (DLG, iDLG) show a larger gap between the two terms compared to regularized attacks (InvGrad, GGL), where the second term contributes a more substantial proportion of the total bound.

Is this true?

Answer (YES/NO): NO